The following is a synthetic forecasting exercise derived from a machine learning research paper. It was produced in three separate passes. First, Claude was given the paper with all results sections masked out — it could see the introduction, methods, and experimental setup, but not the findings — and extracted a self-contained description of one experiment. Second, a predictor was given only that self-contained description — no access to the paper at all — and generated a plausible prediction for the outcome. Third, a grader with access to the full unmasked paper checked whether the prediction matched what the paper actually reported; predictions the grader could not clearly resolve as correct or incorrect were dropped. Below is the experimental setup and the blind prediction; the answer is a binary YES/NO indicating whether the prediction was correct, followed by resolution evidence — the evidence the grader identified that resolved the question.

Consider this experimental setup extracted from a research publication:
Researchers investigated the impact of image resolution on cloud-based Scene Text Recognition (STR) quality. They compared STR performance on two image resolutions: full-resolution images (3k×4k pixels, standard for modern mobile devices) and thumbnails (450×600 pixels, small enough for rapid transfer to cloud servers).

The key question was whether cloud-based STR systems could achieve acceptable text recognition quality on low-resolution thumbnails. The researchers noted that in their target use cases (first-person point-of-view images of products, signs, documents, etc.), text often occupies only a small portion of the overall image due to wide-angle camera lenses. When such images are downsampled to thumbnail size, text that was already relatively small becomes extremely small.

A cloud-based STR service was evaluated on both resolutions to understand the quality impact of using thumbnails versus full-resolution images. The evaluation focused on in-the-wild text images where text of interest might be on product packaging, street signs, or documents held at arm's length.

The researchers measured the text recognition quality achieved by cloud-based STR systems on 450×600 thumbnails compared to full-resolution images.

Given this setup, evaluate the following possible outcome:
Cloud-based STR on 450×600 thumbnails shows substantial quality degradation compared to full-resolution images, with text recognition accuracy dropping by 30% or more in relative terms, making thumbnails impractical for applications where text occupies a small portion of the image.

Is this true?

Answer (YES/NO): YES